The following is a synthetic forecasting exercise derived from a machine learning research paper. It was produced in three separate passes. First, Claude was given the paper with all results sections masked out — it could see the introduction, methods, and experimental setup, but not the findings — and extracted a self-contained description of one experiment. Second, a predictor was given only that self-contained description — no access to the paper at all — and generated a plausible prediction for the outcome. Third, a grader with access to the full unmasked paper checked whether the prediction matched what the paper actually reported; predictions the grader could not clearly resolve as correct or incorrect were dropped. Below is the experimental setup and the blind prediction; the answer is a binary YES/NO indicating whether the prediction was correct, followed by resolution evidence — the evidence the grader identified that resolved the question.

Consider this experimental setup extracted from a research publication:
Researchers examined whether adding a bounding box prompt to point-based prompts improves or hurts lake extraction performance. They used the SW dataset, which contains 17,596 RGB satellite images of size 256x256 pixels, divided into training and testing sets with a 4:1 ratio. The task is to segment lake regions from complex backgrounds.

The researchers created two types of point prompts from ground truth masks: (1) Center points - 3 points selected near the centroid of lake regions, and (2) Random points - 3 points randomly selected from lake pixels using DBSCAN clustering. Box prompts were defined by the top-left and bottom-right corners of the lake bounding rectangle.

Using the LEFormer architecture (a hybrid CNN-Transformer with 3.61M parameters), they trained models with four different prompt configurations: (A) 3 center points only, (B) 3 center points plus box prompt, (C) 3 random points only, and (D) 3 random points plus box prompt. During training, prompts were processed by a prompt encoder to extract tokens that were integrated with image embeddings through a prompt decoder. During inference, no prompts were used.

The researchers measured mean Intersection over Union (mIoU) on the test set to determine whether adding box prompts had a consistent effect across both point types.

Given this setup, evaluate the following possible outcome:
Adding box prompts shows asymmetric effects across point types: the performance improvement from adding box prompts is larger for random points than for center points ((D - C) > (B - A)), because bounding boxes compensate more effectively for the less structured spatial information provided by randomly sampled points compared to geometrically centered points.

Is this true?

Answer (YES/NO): NO